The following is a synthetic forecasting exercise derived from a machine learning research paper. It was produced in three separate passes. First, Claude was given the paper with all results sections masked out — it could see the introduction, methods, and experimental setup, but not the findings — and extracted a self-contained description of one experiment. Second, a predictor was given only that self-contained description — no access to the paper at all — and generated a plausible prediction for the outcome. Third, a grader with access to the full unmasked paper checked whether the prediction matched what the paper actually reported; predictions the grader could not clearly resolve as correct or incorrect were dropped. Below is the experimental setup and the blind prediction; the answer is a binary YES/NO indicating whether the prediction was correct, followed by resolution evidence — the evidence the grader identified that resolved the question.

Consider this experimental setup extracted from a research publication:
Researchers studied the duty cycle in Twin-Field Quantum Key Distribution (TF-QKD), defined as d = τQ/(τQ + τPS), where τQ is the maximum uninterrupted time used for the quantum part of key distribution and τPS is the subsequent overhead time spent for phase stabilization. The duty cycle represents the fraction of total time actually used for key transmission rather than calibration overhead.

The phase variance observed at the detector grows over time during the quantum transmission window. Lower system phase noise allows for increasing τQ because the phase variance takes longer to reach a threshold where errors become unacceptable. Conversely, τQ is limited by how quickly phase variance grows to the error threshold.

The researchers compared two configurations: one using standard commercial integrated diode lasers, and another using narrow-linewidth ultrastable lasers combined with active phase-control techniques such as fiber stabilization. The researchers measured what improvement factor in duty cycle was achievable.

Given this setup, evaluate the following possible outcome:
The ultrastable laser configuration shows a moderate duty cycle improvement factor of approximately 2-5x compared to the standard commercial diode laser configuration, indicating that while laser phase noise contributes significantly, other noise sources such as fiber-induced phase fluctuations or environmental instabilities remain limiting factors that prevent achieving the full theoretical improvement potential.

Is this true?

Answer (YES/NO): YES